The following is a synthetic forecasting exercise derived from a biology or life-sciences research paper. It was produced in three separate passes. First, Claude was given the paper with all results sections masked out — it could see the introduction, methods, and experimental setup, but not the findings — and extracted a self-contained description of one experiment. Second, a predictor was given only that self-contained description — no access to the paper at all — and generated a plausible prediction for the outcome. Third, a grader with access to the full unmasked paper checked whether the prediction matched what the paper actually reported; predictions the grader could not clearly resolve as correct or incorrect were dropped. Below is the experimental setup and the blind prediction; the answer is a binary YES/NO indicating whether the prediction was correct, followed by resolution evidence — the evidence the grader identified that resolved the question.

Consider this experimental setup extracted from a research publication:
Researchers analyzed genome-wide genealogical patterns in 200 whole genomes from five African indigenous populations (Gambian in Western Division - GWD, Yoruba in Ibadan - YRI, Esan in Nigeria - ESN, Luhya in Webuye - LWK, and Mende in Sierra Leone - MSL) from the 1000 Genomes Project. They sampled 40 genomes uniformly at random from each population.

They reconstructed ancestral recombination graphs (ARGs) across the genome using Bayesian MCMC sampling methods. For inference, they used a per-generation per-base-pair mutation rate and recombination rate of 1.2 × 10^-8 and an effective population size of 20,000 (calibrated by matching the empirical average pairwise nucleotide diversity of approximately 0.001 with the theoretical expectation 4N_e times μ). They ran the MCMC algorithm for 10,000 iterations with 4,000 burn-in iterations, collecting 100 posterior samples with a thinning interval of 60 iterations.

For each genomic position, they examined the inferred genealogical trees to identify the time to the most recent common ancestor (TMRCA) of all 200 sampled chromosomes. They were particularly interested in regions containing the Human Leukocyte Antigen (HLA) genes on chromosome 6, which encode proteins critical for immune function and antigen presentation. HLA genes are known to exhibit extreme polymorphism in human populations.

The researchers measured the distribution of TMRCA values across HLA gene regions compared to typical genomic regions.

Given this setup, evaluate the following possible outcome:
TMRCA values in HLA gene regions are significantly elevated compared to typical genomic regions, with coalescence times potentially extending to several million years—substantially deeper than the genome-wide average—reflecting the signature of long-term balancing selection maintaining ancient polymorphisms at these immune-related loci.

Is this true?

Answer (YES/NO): YES